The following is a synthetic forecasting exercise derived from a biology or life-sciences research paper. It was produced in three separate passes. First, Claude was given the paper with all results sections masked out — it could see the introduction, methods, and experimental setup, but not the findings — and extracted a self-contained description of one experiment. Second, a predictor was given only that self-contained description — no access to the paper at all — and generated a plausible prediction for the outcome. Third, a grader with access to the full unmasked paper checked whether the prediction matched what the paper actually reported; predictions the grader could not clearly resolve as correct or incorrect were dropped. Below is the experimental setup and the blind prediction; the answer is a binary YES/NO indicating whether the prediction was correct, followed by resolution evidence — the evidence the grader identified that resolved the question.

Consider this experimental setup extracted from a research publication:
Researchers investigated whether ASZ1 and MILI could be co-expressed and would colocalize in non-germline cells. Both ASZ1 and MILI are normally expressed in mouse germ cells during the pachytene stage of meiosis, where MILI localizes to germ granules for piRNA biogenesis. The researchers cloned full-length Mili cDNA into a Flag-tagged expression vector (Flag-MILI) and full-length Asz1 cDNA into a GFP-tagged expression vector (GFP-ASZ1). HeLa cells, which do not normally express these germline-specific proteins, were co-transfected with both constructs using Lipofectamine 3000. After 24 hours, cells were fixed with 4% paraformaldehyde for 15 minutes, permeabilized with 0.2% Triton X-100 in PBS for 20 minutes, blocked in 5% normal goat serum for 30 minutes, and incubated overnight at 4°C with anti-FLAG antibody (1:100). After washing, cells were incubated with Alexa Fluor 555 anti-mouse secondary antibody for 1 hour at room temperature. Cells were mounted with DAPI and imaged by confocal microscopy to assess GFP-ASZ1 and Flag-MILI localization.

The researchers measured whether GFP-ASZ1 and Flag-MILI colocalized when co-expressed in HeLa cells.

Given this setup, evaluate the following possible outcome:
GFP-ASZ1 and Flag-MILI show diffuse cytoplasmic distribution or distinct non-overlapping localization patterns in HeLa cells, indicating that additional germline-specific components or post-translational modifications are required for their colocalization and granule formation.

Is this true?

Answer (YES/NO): NO